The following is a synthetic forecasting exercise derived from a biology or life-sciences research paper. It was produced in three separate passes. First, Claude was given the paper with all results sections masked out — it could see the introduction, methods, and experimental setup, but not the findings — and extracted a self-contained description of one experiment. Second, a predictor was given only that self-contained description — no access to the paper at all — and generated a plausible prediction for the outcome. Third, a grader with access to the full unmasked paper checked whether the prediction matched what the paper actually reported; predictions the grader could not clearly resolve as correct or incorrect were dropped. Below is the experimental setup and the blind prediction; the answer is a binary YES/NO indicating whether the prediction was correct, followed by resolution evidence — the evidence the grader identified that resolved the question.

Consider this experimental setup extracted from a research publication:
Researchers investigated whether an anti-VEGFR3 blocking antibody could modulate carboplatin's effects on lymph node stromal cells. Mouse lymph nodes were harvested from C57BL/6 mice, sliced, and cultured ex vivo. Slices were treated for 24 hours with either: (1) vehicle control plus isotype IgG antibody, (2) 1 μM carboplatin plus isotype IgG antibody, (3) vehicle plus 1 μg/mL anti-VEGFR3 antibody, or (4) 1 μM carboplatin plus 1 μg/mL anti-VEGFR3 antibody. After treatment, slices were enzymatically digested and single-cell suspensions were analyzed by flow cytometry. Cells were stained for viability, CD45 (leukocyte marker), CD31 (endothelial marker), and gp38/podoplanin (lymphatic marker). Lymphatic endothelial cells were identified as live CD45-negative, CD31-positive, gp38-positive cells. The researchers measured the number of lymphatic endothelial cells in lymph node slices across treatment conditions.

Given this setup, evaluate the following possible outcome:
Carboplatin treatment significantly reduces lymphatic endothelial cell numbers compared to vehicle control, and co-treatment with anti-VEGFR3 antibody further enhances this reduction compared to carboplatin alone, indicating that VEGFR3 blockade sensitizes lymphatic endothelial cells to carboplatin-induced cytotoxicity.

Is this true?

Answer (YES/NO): NO